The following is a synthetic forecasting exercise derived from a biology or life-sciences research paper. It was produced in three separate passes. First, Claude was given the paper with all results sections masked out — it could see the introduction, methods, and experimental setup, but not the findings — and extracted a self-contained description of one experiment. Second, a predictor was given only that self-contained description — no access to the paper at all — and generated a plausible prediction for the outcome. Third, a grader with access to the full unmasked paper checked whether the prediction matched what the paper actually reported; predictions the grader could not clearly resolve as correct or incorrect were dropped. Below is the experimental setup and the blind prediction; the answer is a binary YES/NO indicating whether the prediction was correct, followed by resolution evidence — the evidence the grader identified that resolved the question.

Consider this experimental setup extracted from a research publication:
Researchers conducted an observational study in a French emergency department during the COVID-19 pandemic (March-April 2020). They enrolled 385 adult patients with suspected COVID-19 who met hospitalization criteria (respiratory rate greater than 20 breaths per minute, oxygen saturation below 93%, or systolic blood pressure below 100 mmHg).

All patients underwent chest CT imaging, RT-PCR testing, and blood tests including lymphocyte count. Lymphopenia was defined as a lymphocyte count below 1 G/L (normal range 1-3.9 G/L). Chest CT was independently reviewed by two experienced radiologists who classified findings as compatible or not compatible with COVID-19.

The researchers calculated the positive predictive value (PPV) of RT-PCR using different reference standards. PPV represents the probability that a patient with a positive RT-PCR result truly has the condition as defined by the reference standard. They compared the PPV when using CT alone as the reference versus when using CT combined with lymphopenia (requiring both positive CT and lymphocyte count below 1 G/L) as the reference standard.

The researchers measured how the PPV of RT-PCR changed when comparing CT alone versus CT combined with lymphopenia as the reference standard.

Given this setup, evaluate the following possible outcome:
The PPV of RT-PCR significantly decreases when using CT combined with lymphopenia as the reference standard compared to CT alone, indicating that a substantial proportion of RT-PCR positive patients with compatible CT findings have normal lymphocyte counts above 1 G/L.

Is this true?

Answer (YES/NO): NO